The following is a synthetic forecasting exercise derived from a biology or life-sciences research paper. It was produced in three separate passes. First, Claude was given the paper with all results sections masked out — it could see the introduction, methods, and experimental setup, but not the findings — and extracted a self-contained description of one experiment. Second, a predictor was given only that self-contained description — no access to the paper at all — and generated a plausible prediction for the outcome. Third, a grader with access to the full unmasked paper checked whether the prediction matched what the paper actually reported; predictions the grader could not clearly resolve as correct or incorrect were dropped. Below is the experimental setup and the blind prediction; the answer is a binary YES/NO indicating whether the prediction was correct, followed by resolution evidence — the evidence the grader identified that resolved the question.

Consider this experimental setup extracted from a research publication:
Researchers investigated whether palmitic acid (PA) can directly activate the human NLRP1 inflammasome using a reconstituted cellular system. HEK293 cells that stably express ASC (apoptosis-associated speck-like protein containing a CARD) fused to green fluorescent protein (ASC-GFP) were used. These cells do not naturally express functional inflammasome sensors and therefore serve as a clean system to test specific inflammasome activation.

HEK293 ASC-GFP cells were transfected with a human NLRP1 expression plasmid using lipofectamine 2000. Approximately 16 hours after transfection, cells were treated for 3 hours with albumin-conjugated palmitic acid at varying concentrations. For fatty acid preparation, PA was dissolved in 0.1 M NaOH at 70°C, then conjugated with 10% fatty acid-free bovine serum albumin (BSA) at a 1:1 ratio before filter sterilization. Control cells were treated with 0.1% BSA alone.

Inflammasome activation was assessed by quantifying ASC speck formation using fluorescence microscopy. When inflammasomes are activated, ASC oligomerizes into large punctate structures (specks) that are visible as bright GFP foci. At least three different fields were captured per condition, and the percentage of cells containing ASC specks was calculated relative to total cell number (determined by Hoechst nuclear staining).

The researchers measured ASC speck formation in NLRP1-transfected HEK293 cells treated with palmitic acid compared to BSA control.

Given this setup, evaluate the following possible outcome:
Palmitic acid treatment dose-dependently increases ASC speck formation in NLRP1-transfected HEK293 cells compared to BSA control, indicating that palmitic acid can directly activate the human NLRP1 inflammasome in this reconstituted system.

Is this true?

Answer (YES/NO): NO